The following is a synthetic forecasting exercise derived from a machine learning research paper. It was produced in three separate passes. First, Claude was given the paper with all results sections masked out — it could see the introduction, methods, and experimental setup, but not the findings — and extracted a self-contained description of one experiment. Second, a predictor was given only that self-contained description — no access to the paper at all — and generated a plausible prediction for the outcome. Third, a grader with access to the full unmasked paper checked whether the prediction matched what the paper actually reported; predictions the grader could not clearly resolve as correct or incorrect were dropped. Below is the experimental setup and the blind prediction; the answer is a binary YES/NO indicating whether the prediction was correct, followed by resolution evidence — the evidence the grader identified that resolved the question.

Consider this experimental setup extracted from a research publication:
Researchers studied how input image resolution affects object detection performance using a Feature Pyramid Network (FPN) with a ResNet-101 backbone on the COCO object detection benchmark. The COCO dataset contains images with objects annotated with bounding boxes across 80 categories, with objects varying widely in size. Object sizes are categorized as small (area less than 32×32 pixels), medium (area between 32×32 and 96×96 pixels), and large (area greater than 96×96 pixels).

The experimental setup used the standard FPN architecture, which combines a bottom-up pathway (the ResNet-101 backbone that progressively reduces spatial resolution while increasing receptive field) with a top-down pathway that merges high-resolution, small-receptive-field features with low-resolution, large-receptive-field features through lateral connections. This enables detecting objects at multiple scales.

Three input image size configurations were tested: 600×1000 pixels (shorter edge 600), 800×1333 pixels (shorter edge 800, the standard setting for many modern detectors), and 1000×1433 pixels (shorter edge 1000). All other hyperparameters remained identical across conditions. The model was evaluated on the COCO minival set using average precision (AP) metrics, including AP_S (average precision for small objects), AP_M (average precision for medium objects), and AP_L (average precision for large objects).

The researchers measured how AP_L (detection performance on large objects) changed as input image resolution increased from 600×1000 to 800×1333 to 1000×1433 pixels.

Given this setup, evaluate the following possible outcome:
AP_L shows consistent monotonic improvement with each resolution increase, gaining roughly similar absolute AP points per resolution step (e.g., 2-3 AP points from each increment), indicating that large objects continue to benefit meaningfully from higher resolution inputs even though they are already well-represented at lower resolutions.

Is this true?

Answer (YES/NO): NO